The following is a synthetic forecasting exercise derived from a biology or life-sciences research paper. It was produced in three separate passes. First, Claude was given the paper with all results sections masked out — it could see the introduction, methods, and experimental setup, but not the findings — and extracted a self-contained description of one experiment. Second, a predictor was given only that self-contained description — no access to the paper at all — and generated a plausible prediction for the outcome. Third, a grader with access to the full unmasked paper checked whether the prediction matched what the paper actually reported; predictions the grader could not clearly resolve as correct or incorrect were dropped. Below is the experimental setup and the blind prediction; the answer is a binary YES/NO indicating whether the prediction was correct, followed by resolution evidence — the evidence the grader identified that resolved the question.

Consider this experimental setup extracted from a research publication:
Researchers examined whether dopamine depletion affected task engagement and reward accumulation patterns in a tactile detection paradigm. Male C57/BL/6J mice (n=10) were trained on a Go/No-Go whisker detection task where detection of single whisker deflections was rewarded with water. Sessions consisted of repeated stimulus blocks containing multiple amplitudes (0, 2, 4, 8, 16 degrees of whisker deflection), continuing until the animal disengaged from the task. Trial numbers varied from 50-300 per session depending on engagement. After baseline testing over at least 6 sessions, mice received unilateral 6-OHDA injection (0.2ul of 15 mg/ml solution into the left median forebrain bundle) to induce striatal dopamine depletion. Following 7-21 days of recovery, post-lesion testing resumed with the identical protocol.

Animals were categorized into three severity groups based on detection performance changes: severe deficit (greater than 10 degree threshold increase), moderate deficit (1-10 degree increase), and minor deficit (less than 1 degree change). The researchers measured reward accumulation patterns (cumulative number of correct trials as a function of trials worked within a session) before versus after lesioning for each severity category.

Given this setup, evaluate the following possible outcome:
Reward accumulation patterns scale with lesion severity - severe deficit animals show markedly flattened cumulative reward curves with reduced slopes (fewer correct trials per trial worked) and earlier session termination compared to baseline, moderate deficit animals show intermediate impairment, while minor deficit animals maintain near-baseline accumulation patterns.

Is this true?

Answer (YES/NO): YES